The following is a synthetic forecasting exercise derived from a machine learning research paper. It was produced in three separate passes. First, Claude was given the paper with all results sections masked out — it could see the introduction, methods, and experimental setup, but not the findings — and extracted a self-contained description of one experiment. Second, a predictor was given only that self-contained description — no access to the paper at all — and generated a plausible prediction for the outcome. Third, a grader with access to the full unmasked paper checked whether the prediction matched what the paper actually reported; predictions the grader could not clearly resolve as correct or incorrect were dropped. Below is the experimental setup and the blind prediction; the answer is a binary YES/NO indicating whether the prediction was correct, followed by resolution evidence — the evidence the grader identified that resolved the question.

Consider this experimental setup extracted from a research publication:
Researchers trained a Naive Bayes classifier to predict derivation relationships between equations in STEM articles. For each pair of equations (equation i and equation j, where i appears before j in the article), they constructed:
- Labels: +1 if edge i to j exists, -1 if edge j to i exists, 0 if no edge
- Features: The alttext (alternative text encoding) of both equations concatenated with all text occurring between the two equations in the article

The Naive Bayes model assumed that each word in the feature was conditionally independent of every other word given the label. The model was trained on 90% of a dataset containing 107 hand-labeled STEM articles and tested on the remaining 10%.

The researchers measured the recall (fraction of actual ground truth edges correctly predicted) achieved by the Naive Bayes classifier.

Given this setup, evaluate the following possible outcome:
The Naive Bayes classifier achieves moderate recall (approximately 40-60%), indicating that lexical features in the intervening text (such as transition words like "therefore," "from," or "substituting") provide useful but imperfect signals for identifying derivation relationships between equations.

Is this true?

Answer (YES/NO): YES